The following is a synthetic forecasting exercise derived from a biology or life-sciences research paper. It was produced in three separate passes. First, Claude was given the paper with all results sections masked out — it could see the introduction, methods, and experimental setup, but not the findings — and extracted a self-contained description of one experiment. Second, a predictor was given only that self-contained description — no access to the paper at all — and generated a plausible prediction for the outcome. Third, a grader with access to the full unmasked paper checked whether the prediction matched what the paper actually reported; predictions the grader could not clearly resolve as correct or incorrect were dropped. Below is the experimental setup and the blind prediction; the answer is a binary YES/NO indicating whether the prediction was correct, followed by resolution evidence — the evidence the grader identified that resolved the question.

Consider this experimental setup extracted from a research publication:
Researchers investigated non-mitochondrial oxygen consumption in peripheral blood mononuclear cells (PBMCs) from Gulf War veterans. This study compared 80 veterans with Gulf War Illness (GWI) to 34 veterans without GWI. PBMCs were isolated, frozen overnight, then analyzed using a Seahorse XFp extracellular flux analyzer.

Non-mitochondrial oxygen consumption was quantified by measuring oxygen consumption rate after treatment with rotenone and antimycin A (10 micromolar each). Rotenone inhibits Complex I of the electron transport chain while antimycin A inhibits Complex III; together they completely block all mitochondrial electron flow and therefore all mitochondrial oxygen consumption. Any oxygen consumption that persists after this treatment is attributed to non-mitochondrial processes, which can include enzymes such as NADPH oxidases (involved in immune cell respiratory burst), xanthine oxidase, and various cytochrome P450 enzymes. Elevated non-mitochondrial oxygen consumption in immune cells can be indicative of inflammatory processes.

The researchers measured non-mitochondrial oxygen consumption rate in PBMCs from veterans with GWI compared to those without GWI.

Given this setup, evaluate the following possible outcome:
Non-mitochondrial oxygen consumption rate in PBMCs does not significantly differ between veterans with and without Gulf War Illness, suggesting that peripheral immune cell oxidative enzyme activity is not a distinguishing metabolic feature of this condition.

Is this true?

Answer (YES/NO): YES